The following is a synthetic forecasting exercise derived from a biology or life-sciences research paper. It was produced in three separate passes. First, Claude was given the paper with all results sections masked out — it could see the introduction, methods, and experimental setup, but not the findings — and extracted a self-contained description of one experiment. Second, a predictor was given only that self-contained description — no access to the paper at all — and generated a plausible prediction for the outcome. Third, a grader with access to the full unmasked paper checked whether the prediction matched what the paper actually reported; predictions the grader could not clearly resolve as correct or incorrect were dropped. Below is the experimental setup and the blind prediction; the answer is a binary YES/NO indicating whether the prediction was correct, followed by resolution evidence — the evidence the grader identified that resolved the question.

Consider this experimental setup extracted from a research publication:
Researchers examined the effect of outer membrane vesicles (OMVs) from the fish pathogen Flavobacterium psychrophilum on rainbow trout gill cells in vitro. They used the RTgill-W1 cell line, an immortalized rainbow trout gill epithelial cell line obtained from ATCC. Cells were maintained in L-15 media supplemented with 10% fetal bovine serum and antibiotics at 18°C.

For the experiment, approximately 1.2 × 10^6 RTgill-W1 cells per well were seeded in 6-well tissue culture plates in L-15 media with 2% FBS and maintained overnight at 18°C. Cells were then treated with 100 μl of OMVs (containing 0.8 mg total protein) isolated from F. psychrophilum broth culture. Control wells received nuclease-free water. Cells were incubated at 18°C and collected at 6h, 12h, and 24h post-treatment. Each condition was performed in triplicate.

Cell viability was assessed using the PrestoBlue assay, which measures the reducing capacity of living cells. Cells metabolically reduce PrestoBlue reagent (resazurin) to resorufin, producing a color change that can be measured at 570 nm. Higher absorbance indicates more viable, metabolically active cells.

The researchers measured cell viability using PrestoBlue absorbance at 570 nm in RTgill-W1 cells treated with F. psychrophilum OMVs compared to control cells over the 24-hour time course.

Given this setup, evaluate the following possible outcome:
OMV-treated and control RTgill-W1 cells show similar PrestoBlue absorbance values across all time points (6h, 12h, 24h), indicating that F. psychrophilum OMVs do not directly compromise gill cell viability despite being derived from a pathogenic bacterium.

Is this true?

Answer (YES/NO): NO